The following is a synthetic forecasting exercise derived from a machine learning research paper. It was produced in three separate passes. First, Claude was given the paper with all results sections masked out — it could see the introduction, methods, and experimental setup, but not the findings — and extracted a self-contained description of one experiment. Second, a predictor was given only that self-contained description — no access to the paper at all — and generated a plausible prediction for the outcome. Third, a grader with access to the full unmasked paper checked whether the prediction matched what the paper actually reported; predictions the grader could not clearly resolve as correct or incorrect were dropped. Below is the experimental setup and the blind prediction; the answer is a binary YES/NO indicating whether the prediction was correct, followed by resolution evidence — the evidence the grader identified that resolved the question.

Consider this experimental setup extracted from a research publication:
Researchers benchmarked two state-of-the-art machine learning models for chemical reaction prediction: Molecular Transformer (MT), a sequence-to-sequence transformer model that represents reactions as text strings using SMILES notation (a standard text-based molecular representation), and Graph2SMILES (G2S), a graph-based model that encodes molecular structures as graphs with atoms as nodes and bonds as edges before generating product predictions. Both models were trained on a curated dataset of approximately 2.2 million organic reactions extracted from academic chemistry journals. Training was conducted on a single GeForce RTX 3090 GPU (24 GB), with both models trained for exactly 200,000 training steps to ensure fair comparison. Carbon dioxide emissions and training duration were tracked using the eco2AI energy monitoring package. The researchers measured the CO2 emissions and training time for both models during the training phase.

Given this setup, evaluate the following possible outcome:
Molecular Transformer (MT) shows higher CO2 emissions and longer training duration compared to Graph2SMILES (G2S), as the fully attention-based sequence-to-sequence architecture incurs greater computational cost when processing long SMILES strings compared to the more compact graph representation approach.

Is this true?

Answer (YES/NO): NO